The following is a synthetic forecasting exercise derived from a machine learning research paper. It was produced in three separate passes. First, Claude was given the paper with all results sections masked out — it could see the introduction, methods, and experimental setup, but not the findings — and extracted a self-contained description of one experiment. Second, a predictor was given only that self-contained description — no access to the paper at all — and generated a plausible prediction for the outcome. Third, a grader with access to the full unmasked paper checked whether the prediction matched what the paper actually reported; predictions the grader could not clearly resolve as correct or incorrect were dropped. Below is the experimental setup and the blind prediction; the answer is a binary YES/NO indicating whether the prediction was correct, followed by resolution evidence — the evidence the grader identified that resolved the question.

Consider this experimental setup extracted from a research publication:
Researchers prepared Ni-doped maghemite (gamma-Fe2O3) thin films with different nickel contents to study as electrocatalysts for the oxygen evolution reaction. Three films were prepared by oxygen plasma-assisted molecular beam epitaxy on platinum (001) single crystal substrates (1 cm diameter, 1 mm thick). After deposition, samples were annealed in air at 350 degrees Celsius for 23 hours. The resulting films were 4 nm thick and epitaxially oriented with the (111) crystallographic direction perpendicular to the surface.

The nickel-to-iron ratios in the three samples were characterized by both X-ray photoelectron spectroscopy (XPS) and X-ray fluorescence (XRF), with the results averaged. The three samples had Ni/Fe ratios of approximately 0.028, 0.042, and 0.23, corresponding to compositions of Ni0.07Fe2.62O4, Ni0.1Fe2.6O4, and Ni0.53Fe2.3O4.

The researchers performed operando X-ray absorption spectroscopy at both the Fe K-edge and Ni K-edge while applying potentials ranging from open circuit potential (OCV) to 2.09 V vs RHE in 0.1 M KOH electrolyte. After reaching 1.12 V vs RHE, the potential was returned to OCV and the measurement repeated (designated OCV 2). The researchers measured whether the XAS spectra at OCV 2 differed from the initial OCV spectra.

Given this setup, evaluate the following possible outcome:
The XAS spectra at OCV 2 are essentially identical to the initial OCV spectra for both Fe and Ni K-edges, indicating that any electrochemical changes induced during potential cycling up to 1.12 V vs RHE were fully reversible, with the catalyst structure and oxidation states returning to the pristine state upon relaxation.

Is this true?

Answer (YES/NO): NO